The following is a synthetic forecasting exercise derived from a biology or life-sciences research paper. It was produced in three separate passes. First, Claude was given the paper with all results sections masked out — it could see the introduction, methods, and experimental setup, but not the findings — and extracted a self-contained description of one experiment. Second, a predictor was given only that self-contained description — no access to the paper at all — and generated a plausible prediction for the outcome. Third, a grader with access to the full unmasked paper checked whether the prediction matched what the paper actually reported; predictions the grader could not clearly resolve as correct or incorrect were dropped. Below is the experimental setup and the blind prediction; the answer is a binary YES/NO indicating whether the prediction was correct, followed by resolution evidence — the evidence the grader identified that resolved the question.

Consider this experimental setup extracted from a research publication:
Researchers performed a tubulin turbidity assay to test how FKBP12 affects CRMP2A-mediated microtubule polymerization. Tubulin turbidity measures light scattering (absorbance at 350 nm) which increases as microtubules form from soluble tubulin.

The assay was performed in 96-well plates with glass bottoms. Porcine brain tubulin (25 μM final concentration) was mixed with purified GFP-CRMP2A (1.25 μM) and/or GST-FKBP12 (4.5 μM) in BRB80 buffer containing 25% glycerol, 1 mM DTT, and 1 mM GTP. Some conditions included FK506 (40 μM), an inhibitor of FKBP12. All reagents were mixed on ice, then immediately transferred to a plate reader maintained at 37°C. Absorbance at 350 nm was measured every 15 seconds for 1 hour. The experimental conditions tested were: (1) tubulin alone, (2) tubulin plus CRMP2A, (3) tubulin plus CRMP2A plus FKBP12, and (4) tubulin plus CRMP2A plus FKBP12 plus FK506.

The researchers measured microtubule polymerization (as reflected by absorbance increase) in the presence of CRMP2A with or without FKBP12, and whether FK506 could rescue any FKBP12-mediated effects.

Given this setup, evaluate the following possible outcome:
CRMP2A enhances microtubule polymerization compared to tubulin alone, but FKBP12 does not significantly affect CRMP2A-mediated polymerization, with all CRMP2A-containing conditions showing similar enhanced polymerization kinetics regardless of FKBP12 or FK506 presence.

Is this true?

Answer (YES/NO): NO